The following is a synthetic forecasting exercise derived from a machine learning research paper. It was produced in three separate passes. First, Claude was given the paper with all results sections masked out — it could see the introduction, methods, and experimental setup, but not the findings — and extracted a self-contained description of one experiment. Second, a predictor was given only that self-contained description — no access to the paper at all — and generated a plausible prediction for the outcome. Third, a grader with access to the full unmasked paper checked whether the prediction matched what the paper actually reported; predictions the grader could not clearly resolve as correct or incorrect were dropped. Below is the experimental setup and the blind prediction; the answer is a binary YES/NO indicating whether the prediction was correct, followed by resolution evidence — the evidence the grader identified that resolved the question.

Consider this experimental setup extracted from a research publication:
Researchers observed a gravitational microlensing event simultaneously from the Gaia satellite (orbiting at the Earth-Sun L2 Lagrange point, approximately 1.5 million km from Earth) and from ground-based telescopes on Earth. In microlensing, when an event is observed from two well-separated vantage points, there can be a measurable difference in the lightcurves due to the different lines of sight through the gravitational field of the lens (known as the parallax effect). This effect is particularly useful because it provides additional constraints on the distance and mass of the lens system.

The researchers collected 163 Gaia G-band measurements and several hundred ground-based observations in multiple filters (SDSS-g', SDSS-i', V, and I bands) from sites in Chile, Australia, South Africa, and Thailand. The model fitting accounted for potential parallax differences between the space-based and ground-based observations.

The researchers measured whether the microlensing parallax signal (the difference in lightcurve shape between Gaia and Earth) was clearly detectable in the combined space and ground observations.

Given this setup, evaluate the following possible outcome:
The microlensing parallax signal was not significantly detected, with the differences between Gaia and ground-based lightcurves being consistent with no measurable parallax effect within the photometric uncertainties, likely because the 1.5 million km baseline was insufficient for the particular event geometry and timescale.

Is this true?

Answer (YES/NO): YES